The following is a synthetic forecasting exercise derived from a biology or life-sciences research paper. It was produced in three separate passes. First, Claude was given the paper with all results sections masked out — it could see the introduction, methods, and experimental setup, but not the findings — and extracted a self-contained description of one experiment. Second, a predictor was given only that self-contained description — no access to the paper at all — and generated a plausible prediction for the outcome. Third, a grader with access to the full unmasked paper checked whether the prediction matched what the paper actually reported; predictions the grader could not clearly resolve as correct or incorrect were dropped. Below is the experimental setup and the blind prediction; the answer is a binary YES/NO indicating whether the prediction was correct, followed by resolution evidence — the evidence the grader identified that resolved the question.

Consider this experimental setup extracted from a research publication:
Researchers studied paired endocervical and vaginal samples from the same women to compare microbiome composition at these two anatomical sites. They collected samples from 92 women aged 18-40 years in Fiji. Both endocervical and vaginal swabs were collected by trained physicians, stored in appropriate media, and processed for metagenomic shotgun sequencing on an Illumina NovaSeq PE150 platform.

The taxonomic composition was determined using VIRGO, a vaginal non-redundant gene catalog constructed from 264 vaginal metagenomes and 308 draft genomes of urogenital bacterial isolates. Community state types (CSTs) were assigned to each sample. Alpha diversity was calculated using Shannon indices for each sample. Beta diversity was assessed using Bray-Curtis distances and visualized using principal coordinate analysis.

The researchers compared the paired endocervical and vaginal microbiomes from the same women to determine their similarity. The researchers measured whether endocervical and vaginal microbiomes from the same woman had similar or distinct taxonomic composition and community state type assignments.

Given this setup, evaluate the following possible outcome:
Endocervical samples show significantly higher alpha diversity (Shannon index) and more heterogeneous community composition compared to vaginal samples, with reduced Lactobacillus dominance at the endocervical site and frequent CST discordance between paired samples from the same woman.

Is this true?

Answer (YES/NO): NO